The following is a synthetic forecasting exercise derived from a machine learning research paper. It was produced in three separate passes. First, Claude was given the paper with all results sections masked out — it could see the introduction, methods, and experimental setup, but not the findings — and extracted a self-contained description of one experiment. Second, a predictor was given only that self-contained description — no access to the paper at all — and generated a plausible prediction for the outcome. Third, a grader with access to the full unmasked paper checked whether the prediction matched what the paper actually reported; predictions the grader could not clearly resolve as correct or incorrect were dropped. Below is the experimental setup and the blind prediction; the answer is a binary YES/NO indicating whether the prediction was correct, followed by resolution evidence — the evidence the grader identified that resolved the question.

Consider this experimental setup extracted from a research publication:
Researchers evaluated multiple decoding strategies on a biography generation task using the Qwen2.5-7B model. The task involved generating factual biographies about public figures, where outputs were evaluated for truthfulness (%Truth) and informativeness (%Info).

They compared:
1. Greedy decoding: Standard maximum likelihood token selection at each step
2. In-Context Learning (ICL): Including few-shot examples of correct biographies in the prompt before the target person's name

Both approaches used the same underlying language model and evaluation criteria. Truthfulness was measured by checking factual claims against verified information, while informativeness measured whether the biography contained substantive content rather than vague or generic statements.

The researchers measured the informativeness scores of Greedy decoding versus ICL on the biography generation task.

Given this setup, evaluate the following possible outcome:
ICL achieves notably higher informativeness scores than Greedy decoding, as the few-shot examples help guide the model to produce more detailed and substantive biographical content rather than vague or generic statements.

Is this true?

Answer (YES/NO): YES